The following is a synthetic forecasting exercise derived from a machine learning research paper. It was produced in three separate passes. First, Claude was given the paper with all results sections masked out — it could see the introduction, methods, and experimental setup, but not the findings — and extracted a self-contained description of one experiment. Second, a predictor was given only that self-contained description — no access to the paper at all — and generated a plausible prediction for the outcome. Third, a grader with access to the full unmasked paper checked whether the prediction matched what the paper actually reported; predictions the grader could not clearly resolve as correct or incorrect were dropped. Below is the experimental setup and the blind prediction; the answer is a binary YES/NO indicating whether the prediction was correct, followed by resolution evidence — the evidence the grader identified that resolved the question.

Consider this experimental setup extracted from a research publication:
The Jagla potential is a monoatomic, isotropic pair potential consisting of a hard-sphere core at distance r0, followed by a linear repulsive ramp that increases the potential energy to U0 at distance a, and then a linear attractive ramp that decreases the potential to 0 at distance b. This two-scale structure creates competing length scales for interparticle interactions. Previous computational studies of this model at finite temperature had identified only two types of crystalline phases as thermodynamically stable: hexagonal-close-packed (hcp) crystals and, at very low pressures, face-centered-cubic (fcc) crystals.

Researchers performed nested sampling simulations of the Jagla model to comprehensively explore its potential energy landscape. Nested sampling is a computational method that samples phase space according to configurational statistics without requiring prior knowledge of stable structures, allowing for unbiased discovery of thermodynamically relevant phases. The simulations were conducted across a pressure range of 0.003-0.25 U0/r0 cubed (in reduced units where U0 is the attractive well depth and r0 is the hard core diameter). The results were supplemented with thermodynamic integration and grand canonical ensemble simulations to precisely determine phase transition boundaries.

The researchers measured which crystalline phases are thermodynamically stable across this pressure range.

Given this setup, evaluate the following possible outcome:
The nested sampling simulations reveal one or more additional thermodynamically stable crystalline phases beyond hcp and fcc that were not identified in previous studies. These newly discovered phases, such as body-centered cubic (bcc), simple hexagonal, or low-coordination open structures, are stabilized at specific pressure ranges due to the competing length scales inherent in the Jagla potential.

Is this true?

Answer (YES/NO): YES